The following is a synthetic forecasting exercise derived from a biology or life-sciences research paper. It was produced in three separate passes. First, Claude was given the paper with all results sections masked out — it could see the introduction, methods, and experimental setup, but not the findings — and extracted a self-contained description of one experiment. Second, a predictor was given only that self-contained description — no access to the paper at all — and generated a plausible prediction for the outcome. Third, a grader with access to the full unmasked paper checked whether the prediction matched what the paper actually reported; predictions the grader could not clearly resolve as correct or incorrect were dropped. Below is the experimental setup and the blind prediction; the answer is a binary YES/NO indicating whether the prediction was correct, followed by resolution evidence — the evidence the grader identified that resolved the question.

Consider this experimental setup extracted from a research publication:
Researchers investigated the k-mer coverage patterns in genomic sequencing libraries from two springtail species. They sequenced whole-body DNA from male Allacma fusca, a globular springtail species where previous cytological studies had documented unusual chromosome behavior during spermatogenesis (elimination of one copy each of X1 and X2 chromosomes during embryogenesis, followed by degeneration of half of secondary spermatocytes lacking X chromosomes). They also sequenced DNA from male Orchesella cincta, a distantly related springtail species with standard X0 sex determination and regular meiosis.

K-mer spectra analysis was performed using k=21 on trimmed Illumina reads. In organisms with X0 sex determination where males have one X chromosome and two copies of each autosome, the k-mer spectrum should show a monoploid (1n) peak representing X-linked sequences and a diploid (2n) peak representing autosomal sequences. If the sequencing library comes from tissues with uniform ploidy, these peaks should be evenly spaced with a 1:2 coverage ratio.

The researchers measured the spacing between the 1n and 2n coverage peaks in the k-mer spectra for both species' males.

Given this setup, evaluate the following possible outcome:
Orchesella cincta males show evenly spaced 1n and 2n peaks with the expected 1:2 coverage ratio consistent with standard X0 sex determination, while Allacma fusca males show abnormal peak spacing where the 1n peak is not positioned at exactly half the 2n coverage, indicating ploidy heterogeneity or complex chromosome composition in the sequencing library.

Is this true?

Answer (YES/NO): YES